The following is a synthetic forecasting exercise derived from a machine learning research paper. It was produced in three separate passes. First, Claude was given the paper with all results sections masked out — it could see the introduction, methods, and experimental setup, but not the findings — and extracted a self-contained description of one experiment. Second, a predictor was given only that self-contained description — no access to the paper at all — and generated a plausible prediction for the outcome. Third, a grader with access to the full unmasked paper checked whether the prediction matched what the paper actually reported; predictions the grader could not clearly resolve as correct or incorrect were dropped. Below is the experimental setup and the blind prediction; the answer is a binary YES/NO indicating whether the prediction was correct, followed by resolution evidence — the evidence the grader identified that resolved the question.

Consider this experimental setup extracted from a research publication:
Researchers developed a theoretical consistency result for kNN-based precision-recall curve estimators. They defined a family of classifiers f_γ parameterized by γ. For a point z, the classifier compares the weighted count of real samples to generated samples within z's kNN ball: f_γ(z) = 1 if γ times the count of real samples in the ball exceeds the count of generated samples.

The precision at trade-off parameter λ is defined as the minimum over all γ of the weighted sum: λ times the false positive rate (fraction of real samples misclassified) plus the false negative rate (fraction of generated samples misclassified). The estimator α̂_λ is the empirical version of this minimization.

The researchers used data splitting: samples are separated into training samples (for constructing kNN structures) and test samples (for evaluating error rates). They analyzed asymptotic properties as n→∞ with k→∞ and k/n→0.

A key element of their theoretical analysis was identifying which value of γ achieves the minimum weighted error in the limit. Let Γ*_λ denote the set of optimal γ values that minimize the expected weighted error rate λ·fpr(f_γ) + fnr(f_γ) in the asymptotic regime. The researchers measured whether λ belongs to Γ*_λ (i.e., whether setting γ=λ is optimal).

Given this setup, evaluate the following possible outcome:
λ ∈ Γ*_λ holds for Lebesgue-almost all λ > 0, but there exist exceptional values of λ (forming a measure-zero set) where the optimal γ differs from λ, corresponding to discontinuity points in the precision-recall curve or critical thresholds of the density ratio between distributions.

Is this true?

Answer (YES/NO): NO